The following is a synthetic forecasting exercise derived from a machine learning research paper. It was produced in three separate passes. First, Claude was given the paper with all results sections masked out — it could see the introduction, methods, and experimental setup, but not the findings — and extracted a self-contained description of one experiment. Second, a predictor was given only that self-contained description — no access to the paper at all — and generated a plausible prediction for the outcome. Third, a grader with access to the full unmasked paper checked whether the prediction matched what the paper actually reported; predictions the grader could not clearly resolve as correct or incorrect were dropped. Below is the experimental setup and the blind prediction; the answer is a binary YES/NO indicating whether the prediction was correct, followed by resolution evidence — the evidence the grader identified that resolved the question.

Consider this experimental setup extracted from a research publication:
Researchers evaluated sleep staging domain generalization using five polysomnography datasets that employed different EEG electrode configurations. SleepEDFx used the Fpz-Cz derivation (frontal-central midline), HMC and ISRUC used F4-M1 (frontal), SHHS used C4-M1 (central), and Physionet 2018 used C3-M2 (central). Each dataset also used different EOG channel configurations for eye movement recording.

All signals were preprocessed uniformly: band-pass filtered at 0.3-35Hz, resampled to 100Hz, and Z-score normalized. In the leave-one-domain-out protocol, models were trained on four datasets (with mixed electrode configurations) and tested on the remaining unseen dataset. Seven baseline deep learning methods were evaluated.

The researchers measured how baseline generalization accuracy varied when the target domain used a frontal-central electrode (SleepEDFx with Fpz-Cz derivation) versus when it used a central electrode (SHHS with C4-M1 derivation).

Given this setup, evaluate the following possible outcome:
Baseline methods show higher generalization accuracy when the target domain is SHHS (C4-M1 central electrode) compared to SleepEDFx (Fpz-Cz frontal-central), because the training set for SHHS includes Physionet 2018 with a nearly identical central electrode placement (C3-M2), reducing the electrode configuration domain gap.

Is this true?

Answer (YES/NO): NO